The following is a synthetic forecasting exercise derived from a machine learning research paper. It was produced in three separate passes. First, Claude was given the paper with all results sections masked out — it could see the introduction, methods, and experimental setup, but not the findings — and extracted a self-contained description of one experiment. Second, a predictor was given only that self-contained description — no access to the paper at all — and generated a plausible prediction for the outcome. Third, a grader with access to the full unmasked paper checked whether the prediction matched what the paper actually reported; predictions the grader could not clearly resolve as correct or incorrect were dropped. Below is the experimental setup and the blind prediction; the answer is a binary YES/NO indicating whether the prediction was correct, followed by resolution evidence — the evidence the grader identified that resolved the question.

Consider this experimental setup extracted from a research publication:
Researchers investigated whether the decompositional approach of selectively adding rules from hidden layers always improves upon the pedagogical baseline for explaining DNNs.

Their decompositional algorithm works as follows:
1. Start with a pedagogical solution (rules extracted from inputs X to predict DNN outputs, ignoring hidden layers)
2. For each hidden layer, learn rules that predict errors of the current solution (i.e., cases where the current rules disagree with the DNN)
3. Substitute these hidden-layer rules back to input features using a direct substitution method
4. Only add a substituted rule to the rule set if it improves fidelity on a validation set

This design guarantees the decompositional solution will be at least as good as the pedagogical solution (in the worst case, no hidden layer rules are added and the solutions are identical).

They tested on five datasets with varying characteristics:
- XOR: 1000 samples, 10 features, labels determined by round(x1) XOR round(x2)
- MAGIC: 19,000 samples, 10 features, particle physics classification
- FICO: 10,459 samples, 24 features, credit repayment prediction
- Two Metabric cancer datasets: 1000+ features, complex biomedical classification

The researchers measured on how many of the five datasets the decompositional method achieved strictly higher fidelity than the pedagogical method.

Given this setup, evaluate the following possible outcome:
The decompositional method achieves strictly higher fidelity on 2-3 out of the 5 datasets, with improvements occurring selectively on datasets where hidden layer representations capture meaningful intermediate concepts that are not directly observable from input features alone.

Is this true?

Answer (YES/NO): NO